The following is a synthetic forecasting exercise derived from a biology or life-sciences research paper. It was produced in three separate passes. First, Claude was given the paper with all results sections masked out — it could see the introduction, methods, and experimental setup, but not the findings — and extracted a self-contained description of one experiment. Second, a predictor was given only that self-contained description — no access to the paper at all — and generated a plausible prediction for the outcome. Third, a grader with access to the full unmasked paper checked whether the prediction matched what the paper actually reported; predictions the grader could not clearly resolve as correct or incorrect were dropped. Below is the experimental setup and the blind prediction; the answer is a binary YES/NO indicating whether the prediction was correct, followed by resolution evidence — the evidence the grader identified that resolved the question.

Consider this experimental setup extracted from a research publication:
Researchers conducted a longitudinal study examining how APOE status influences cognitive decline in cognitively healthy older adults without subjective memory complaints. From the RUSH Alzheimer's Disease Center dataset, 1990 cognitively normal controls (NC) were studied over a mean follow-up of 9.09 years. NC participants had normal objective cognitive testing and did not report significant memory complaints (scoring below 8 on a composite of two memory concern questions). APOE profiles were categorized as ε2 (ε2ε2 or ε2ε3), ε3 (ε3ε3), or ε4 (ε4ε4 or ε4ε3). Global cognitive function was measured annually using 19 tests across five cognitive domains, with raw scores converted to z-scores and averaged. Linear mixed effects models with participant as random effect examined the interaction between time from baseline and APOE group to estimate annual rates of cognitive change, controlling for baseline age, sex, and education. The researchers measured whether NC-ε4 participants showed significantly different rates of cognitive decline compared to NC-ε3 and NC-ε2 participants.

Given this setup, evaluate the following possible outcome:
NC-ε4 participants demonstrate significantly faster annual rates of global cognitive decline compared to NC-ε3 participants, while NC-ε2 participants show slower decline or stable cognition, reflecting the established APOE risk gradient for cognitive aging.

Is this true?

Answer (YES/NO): YES